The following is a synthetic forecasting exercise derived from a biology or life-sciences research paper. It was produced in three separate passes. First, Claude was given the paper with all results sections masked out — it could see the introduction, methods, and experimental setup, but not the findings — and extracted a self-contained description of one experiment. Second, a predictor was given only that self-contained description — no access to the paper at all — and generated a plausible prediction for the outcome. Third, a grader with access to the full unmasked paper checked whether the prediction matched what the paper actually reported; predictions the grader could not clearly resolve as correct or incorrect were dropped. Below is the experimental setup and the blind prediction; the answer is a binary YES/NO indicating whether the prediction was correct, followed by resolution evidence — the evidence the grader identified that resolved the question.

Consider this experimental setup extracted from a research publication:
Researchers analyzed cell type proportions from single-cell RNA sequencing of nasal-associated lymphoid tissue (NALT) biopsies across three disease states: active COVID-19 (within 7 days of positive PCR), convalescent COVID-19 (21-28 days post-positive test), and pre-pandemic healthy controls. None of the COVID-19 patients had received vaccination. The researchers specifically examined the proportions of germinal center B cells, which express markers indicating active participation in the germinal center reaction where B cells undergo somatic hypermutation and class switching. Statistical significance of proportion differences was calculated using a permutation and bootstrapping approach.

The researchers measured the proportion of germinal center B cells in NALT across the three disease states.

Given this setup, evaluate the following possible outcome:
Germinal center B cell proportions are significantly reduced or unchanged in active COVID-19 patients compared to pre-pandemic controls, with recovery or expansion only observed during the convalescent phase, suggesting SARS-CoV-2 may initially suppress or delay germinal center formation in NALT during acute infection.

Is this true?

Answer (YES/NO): NO